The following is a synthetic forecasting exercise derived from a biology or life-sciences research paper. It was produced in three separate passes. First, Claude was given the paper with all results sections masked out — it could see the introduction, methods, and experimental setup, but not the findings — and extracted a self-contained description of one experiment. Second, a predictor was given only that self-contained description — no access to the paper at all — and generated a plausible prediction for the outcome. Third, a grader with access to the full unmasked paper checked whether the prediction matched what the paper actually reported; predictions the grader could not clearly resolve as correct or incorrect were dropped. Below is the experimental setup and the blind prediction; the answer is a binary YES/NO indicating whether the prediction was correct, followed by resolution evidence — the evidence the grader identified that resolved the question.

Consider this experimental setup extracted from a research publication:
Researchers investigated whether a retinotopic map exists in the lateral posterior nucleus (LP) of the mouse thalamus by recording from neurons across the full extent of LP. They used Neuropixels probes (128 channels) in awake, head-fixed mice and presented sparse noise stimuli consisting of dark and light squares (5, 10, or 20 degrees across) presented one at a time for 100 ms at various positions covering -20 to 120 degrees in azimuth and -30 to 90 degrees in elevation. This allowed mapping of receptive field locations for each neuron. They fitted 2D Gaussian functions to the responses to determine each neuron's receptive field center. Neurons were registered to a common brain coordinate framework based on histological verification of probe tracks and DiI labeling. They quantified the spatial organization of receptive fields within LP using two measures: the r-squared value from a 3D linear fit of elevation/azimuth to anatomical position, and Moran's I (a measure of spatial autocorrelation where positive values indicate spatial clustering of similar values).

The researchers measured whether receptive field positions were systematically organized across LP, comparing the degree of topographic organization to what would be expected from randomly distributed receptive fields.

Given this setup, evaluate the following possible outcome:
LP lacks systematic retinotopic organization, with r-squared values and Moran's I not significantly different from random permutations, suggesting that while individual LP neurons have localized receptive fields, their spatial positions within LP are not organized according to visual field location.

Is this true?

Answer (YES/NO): NO